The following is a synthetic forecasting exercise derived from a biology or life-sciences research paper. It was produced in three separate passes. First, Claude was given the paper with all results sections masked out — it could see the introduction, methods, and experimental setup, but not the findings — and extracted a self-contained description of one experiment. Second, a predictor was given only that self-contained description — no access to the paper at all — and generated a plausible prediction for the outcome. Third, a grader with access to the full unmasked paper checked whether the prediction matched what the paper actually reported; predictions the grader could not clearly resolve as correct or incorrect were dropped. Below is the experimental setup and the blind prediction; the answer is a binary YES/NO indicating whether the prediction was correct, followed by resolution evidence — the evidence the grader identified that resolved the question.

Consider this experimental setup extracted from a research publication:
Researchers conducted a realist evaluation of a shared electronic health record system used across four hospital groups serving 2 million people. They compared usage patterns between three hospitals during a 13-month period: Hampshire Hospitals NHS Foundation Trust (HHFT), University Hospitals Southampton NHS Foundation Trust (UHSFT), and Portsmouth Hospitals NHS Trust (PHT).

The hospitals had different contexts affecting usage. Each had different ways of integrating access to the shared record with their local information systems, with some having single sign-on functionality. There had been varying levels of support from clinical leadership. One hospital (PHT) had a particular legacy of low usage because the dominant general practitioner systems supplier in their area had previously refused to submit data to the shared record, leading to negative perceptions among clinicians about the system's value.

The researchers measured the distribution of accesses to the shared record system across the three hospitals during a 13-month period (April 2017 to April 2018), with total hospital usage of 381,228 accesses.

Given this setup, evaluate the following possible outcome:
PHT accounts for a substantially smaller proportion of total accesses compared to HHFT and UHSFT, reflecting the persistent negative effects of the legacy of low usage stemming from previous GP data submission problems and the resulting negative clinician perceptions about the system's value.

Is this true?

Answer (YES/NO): YES